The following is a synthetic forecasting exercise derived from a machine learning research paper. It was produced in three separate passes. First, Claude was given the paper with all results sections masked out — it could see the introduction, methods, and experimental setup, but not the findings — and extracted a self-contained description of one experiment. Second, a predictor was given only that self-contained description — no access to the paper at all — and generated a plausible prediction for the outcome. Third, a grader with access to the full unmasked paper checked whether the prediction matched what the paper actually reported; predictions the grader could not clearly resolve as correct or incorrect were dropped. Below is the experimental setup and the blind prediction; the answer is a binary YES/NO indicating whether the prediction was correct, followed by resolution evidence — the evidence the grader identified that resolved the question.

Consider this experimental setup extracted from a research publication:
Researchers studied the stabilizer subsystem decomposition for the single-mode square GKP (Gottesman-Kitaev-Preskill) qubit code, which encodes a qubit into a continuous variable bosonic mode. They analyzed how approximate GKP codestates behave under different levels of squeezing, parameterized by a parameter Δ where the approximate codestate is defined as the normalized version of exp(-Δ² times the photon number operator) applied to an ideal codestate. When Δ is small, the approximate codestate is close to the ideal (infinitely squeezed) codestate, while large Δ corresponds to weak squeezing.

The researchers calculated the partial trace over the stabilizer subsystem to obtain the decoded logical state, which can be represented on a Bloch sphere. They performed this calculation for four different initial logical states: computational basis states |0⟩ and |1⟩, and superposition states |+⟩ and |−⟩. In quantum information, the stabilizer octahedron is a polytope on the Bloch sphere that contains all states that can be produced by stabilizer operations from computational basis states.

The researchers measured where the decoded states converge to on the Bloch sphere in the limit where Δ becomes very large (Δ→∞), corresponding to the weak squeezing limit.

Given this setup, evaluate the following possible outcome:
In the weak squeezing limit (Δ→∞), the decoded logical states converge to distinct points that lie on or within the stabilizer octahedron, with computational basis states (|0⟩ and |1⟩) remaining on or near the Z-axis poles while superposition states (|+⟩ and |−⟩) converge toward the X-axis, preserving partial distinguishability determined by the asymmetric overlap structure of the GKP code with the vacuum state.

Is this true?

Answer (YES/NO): NO